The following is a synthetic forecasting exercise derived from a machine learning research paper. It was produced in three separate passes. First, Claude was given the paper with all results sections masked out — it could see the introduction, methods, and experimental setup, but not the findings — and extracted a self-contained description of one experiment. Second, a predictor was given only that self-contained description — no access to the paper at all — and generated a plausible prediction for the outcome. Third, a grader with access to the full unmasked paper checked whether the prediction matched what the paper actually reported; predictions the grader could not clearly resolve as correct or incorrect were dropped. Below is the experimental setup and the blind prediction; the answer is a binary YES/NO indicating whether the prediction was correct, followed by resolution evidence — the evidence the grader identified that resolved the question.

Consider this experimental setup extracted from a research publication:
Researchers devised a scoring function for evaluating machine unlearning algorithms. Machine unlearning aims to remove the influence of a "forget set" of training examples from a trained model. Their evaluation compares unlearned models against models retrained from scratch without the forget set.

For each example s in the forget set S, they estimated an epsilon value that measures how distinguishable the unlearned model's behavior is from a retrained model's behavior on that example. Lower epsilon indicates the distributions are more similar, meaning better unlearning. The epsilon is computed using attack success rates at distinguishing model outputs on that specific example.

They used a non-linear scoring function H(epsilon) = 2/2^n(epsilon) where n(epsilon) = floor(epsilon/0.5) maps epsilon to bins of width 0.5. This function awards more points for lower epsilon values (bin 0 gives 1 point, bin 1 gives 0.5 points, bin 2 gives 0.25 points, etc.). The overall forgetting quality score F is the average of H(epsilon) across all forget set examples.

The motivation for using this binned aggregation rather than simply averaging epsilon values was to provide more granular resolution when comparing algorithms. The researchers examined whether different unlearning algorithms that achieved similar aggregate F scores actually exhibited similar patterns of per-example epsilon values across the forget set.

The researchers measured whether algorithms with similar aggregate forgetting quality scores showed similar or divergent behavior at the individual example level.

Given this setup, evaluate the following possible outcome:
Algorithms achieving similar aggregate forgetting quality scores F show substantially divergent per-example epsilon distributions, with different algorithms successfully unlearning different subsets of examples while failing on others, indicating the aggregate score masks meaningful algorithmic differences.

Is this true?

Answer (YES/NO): YES